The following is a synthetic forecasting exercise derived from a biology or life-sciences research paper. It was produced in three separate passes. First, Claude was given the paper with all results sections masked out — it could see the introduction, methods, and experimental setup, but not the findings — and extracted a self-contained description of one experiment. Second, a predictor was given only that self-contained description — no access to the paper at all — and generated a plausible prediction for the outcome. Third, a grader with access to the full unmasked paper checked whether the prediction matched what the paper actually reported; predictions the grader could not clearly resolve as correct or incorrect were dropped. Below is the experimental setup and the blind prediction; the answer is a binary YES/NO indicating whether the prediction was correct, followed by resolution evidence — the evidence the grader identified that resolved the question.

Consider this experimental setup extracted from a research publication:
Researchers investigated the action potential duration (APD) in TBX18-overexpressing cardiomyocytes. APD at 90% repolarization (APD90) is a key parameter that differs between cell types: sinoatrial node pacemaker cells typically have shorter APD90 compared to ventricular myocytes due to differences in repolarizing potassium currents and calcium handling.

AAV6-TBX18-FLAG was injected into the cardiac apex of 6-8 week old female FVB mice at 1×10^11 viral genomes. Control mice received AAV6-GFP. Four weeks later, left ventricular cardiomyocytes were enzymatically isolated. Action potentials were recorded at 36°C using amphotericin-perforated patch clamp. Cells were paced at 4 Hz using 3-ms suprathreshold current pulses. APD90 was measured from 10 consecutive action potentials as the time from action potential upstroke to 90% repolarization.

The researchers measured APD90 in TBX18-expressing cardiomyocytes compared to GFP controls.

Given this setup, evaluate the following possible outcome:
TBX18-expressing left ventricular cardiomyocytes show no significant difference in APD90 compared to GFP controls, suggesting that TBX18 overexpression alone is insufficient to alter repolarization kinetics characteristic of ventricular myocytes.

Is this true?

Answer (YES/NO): NO